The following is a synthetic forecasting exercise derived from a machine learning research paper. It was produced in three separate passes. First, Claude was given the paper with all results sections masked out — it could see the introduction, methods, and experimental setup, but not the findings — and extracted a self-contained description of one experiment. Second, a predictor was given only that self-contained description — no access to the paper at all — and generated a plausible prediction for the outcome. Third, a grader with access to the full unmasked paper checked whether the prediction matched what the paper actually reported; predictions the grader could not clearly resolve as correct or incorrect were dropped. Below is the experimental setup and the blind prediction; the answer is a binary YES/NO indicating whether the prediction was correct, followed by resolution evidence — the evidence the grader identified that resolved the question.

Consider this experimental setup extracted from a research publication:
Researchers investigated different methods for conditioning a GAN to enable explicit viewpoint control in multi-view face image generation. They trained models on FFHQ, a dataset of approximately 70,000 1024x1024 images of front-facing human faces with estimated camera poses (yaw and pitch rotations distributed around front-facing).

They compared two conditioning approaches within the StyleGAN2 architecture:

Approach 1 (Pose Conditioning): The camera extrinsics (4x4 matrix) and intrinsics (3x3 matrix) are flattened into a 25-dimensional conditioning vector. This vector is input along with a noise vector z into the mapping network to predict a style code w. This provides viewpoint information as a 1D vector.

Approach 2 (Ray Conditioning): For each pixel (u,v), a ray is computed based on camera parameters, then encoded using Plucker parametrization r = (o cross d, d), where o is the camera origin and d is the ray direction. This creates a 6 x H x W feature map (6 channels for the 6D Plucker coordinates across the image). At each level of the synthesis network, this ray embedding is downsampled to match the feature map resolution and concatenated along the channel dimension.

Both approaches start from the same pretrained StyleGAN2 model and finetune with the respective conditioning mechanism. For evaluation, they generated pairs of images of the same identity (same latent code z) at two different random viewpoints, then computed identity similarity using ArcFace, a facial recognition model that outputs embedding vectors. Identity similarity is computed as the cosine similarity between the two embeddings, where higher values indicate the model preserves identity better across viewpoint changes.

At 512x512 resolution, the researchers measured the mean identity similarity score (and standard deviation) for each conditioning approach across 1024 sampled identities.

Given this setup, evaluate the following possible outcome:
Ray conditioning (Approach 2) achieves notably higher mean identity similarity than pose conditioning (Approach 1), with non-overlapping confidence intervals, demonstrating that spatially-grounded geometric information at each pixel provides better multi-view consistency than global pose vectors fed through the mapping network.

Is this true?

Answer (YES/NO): NO